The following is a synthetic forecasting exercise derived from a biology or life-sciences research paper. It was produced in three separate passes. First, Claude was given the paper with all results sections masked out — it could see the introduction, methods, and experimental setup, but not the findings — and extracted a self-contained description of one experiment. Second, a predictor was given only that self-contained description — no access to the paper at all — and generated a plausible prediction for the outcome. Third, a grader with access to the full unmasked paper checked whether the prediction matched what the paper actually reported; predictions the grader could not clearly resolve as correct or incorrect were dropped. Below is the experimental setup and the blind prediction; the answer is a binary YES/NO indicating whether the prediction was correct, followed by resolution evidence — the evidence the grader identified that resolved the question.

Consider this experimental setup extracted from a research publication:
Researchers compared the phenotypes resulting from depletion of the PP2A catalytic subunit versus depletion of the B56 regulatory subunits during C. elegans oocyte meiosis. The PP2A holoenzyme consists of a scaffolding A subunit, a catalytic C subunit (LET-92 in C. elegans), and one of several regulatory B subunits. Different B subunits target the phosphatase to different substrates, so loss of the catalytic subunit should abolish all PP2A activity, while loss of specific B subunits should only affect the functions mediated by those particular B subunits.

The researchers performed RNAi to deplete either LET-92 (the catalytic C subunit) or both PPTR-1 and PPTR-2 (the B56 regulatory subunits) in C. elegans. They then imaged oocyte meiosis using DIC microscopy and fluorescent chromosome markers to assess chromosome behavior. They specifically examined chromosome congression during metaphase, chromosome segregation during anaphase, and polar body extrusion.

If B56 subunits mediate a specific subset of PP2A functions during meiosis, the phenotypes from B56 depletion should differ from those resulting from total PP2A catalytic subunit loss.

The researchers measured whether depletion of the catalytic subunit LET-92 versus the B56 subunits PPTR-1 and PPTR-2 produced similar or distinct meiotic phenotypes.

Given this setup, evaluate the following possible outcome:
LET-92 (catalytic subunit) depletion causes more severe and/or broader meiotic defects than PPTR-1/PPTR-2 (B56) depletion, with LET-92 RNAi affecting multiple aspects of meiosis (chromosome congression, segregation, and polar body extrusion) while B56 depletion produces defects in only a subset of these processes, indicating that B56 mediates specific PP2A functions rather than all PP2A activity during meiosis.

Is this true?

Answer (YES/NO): YES